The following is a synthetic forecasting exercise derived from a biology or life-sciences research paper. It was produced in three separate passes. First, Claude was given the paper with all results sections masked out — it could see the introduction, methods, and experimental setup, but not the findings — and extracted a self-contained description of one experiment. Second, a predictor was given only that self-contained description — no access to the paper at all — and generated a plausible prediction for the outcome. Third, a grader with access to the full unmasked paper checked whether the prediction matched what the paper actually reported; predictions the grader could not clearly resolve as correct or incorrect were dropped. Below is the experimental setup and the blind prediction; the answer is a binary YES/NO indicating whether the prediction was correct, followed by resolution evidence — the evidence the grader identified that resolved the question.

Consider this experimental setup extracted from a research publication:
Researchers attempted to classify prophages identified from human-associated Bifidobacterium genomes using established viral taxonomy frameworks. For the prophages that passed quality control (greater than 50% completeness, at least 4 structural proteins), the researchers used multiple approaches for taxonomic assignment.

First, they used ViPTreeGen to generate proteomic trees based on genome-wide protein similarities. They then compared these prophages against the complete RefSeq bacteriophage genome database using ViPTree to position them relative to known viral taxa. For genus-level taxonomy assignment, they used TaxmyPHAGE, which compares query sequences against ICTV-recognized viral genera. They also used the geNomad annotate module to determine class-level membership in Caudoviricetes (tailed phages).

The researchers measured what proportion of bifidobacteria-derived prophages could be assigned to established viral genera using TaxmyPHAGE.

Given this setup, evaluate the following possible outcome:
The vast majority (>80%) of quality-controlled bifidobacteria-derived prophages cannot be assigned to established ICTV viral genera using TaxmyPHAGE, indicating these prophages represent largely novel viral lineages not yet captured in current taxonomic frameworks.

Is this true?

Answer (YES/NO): YES